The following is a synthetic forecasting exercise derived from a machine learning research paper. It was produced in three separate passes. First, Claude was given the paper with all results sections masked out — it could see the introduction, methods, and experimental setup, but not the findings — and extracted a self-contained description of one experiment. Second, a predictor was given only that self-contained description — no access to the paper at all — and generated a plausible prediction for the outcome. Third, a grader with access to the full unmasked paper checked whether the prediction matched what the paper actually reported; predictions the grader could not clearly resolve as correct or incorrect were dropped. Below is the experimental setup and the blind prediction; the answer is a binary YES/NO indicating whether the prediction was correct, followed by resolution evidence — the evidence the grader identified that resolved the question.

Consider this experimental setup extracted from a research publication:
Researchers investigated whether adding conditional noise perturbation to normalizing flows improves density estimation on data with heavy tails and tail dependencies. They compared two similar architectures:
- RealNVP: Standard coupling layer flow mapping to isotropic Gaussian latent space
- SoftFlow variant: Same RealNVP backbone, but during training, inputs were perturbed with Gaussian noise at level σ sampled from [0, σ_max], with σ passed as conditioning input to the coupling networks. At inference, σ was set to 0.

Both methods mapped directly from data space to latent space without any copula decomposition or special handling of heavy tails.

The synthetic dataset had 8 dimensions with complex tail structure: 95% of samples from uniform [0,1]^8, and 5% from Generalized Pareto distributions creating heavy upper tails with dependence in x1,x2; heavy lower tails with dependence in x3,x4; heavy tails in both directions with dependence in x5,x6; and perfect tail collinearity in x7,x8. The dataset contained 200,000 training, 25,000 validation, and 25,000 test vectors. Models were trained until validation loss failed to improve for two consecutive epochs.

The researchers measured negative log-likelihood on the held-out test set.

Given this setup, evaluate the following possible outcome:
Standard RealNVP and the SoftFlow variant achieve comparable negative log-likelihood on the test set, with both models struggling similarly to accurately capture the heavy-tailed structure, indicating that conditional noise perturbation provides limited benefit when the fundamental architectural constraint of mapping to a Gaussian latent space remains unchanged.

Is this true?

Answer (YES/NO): YES